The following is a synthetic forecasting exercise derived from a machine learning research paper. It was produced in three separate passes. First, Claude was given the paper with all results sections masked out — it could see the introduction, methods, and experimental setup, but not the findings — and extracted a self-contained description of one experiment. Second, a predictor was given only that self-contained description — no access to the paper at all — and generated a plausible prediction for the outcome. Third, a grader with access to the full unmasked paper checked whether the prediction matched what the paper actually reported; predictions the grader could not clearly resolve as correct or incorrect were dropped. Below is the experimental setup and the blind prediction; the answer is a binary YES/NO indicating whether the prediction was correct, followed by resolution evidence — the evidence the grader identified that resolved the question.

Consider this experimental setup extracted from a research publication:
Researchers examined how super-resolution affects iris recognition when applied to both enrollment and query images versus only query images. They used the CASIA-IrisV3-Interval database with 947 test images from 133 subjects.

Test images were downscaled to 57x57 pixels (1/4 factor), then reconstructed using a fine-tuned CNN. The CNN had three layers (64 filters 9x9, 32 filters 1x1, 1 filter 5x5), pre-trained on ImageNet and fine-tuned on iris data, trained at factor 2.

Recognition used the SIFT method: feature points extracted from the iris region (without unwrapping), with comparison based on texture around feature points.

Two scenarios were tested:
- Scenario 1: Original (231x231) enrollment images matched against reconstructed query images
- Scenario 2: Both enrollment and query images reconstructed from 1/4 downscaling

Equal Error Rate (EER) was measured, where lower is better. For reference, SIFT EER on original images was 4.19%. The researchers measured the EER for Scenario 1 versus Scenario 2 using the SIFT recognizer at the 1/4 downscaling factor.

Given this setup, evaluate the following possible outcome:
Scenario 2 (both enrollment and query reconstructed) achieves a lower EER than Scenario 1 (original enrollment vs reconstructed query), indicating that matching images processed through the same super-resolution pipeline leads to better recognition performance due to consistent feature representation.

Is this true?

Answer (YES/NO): YES